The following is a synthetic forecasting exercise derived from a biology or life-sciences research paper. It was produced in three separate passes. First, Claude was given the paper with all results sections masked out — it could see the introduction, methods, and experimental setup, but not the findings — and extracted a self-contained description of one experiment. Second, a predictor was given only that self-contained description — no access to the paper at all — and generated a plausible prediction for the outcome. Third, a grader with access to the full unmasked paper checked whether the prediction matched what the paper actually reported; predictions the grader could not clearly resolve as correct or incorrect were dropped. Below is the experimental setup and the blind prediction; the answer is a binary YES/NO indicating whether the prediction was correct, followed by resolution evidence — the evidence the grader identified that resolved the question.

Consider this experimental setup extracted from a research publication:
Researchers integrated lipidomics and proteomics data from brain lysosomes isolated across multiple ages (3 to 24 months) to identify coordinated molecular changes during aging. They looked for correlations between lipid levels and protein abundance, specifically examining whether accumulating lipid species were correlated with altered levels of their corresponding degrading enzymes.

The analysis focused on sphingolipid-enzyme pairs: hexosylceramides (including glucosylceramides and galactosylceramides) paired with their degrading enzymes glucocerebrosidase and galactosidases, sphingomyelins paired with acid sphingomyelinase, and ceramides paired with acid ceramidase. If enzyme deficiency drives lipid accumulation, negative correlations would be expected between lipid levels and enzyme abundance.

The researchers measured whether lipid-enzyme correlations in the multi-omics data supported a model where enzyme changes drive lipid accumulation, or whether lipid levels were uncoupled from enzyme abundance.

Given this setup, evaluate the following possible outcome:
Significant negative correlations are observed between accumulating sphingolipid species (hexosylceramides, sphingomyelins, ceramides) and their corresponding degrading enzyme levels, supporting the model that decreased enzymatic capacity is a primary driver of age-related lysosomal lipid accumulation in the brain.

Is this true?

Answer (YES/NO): NO